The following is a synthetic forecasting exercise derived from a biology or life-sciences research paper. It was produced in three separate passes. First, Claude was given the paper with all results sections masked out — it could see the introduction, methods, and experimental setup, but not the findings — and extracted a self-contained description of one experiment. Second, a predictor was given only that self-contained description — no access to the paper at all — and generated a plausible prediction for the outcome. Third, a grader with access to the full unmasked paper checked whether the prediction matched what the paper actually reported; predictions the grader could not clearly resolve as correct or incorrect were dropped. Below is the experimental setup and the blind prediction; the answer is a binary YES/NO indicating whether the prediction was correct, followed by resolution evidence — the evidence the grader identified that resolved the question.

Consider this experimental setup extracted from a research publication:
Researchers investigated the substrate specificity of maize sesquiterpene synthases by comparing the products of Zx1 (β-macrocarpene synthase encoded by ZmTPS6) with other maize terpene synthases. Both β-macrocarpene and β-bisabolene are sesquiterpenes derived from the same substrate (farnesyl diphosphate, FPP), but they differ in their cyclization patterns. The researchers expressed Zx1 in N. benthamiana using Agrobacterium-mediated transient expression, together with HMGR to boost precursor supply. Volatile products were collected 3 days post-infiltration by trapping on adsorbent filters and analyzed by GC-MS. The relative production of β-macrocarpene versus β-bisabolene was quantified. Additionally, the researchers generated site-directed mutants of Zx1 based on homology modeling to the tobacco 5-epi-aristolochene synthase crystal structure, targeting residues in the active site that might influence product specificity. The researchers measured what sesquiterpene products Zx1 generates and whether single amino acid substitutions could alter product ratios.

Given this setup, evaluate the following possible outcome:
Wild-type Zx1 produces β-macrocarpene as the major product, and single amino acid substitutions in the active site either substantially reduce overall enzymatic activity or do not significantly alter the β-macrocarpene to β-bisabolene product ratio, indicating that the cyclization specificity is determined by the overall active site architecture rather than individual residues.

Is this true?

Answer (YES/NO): YES